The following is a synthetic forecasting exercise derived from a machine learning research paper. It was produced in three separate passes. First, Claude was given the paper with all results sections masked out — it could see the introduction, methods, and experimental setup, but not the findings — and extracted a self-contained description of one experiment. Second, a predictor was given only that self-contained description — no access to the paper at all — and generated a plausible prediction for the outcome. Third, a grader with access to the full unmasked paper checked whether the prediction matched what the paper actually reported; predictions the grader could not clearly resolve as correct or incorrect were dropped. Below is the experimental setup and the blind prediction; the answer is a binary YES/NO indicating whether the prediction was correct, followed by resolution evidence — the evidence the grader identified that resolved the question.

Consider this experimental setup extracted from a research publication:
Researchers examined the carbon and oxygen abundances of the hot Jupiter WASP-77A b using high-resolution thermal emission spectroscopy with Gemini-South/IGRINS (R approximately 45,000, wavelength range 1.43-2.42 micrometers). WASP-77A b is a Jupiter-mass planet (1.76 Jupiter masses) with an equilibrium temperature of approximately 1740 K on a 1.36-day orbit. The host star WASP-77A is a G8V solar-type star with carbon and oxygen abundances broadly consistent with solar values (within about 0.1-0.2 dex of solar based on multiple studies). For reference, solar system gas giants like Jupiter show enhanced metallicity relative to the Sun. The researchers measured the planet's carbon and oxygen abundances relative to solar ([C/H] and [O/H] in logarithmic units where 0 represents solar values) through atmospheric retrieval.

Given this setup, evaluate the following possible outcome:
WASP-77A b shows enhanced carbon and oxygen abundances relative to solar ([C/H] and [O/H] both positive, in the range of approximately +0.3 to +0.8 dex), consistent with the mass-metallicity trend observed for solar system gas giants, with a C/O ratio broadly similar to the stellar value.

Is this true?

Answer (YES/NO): NO